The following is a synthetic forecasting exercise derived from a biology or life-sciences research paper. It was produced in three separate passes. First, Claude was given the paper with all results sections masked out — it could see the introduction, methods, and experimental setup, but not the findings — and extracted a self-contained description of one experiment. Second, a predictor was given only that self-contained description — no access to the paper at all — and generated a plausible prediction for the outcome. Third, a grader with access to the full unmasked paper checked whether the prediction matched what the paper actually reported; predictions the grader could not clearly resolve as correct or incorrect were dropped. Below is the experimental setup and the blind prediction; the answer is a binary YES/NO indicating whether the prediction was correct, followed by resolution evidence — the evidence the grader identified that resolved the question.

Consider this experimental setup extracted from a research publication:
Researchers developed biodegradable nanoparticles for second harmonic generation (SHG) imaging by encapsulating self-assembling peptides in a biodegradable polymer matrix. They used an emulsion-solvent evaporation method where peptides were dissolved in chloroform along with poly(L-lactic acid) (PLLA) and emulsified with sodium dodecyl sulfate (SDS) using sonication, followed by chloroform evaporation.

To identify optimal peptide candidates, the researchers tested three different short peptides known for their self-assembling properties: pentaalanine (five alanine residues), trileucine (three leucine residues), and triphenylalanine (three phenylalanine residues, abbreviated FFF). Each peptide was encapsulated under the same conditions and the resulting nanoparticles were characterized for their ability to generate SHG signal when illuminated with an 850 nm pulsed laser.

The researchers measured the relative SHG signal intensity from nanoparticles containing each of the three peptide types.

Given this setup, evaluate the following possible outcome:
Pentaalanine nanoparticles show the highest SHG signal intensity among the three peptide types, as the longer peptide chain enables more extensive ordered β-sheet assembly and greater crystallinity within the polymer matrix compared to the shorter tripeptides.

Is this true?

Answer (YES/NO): NO